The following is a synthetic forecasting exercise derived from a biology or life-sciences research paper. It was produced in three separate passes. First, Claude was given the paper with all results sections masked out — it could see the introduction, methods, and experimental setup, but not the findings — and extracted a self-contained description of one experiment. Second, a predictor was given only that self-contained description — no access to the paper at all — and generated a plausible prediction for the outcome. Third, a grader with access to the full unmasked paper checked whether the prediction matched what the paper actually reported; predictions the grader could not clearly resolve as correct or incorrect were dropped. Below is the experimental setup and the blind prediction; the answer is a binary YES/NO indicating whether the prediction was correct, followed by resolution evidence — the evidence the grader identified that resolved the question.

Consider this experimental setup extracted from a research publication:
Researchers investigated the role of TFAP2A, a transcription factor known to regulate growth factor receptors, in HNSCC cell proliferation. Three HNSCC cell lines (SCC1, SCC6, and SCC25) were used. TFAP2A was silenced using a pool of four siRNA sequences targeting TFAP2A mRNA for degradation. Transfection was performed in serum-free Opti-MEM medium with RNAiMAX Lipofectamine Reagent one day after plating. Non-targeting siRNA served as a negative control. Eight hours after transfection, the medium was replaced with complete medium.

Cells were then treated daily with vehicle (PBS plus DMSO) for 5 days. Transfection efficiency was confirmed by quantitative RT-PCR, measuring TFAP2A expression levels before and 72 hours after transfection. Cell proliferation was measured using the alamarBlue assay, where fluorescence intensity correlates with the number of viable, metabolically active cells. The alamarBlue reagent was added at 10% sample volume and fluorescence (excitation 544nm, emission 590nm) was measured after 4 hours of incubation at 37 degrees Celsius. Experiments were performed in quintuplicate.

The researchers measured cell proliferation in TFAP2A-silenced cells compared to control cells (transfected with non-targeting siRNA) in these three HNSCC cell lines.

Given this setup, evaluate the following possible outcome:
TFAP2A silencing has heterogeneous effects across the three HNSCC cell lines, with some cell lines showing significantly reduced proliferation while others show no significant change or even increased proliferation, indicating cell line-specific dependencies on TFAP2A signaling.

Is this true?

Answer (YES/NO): NO